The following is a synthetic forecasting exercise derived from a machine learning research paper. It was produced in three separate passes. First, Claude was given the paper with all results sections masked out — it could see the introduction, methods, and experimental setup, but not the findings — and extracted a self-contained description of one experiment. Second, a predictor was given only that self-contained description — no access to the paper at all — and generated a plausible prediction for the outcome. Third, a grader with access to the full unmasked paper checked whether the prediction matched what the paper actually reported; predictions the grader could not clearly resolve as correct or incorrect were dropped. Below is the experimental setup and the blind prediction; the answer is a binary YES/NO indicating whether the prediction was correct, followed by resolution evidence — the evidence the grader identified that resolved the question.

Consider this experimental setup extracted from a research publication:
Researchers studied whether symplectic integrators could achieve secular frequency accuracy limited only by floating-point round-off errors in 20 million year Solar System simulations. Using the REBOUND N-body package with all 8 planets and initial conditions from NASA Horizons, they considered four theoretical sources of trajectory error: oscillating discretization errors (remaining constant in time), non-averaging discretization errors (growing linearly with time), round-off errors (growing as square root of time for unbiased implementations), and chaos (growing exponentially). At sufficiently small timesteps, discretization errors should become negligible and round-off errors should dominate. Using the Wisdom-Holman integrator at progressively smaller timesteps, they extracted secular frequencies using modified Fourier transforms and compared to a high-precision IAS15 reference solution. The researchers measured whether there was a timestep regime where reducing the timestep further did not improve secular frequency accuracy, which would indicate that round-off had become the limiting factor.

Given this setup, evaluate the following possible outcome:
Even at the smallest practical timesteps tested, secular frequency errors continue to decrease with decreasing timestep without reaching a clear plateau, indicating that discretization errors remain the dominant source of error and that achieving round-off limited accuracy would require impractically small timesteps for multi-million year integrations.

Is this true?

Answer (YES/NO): YES